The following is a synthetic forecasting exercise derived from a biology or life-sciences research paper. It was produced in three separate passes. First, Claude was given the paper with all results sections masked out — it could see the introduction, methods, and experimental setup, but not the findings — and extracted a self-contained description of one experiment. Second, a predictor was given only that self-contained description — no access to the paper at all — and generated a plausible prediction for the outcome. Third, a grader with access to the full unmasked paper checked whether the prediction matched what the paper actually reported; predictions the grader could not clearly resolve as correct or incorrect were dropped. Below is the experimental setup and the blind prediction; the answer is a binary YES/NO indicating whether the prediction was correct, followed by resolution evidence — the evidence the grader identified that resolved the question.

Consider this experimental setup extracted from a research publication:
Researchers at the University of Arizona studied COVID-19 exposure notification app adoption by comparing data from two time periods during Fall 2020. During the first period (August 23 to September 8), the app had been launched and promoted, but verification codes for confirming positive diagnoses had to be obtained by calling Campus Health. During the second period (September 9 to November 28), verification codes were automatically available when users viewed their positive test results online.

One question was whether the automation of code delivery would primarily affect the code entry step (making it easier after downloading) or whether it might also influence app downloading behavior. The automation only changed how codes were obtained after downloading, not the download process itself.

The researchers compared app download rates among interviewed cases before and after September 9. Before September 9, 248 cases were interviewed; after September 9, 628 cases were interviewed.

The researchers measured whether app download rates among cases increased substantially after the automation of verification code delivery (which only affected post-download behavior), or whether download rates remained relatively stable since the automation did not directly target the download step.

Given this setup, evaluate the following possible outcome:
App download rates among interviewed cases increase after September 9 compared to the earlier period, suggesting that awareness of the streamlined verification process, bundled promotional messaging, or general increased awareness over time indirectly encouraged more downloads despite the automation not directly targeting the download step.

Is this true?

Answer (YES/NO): YES